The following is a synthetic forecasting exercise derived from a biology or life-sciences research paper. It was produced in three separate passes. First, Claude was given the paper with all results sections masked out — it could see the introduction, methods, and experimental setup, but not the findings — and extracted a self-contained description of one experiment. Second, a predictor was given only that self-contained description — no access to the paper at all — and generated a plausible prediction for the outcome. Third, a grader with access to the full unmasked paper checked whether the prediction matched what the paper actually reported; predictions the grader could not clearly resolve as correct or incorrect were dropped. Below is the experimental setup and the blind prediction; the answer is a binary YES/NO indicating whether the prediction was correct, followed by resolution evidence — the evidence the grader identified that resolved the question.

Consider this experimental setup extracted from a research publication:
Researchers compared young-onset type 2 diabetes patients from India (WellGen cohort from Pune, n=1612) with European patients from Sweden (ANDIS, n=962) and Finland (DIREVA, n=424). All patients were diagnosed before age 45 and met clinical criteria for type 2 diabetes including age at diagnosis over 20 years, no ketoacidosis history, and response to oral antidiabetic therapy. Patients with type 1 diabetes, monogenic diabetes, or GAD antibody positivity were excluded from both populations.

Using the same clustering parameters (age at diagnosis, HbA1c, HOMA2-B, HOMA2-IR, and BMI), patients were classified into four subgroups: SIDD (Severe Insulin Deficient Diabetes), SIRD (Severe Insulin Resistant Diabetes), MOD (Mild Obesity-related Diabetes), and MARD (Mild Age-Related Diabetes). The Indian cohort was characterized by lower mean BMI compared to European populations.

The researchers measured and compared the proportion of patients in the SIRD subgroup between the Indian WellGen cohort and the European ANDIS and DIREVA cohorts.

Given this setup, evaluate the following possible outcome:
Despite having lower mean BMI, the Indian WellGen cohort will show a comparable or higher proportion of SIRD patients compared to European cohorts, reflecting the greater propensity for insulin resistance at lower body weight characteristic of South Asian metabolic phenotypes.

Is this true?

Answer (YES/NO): NO